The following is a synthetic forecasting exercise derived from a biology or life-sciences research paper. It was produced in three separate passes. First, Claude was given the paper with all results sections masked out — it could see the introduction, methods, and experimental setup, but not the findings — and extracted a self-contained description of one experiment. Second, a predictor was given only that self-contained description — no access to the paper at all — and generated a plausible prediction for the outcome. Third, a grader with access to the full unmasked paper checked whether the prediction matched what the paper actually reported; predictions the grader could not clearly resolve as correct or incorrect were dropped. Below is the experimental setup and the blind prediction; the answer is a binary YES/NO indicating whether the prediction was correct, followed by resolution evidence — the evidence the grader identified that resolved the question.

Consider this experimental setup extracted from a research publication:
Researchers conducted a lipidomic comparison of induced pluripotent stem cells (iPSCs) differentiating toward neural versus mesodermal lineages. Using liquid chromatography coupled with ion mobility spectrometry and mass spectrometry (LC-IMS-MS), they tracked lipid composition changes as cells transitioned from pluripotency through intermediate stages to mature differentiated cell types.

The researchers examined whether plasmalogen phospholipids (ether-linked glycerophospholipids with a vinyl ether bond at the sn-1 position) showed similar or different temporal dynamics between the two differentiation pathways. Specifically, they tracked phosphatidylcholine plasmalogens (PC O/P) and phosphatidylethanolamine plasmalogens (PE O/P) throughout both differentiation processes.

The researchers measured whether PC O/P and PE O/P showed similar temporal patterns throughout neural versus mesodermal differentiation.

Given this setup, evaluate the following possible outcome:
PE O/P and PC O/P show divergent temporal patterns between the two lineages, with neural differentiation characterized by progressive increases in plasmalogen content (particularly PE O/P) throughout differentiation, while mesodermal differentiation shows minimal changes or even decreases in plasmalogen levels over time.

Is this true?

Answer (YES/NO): NO